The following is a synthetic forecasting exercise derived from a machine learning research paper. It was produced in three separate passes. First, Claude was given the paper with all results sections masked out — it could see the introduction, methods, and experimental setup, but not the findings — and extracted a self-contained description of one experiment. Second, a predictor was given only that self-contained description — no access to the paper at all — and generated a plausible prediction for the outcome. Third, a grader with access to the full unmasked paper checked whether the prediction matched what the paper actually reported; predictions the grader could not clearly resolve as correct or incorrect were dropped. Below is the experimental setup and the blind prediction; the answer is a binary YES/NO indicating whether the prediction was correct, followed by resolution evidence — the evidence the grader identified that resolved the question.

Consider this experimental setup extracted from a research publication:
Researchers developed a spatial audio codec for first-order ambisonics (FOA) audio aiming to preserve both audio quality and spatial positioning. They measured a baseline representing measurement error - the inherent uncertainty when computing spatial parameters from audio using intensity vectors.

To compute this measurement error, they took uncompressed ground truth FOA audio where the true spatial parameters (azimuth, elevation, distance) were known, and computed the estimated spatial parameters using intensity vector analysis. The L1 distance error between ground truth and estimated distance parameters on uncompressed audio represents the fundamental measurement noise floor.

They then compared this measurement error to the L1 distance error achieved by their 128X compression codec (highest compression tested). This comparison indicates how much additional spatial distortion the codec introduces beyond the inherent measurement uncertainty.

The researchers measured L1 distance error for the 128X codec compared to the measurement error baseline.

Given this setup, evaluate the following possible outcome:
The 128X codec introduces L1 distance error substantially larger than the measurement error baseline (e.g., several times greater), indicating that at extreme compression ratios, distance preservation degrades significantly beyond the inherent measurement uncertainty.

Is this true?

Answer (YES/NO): NO